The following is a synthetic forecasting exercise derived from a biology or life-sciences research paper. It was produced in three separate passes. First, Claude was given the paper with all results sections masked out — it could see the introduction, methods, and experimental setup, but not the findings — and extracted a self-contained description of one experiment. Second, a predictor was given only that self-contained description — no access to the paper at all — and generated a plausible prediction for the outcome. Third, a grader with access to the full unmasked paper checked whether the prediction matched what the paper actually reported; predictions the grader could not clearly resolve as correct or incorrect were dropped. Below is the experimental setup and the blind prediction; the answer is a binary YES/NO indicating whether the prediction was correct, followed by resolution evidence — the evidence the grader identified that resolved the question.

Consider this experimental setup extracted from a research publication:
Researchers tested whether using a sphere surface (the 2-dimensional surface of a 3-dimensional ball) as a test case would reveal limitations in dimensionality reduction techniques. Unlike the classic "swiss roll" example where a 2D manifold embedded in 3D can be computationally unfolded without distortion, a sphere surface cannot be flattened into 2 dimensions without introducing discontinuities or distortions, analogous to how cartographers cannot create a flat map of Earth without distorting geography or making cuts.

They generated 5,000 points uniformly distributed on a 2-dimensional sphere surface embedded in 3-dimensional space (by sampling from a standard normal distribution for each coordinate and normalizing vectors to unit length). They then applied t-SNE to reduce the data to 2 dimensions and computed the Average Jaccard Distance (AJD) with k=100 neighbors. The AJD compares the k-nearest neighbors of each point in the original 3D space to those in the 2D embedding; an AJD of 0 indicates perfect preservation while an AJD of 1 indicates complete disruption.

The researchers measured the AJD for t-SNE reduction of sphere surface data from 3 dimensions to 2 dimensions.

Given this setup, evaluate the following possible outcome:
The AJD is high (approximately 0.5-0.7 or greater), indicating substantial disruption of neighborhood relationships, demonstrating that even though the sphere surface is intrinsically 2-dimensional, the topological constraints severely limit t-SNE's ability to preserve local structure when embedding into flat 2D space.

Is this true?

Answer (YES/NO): YES